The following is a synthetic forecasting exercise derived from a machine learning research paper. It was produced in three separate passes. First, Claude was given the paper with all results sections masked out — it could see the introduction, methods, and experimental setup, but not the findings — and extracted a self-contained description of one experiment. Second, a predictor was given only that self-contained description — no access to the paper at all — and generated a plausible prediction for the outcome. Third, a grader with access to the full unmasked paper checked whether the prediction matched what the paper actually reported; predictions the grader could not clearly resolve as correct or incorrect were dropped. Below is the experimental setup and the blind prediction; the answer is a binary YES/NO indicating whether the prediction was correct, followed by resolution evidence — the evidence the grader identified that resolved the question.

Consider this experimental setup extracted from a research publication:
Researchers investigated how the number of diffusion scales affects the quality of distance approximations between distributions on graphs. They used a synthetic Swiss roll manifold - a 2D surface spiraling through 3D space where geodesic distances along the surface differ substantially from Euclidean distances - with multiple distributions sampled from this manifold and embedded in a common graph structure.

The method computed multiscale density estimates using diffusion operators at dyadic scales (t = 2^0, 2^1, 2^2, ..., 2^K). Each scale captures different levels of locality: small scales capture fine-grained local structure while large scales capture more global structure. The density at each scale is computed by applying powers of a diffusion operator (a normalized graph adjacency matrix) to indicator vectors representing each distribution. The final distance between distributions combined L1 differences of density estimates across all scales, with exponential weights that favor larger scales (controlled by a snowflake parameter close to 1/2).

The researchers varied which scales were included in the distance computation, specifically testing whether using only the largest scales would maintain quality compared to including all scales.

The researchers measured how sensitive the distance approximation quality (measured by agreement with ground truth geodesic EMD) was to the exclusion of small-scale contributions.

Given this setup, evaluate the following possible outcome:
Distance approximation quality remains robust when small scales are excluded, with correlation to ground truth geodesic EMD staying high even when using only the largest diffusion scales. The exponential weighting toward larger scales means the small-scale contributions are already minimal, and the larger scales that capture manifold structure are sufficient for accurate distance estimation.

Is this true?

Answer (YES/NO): YES